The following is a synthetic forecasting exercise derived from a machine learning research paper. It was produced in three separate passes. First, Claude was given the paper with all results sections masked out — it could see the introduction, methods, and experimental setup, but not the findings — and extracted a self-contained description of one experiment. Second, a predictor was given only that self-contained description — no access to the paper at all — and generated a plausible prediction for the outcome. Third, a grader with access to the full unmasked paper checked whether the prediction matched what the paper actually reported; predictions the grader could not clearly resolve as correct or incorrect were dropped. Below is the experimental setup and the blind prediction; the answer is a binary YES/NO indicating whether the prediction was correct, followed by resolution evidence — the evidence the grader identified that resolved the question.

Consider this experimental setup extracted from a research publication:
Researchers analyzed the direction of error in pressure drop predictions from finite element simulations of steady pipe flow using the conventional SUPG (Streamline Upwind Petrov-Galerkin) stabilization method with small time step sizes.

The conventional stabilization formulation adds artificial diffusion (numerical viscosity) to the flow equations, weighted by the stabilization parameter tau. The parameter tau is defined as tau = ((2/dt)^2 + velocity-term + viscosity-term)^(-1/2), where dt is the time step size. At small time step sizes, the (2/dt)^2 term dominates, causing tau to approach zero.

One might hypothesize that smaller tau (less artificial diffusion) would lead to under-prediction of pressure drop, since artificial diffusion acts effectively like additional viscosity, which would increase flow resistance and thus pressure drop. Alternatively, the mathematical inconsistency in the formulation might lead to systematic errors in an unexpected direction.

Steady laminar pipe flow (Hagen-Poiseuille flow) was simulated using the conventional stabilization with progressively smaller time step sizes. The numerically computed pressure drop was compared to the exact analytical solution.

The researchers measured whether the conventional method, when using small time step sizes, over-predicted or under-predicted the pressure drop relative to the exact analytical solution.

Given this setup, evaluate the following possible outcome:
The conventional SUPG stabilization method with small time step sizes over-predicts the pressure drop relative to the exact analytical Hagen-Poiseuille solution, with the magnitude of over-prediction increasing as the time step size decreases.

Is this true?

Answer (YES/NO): YES